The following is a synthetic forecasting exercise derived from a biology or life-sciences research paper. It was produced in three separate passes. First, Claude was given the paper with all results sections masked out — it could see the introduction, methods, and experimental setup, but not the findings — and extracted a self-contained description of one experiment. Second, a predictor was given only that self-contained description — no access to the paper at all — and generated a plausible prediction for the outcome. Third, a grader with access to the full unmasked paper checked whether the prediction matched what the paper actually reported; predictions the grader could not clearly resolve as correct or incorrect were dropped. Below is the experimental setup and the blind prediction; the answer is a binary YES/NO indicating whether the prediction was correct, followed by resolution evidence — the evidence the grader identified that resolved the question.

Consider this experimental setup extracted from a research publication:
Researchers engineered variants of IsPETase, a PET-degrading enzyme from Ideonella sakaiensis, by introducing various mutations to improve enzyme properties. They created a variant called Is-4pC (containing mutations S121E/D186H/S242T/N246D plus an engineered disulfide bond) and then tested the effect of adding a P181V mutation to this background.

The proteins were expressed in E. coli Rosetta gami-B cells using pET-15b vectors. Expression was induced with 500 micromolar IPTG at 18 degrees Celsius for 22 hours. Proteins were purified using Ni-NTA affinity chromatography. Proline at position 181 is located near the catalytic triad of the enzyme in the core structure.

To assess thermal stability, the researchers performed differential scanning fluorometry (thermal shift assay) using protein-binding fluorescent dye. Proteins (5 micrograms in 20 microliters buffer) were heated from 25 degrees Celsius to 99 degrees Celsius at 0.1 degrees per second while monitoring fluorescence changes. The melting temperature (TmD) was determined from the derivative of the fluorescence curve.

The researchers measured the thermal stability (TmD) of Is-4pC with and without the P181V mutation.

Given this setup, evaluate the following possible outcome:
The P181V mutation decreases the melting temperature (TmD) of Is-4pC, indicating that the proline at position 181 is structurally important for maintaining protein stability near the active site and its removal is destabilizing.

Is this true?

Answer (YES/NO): NO